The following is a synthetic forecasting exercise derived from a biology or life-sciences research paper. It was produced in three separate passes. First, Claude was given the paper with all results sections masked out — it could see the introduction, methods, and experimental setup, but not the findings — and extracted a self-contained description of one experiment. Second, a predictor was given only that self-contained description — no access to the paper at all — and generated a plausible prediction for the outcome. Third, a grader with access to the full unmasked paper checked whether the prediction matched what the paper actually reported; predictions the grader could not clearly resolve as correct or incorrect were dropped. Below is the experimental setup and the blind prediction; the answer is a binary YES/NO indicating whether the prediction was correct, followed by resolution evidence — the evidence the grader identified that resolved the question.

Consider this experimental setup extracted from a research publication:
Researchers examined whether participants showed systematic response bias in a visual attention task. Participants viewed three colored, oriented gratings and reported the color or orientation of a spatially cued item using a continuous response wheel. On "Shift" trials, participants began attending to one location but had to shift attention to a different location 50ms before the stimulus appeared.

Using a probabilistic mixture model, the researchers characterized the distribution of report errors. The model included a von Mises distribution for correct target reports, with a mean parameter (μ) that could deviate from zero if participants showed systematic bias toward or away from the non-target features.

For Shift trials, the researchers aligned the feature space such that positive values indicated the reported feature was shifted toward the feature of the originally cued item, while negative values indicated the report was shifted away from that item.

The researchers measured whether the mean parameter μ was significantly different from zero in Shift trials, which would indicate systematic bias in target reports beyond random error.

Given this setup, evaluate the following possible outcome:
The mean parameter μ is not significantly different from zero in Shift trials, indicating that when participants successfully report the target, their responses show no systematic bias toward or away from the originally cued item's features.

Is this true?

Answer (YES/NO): YES